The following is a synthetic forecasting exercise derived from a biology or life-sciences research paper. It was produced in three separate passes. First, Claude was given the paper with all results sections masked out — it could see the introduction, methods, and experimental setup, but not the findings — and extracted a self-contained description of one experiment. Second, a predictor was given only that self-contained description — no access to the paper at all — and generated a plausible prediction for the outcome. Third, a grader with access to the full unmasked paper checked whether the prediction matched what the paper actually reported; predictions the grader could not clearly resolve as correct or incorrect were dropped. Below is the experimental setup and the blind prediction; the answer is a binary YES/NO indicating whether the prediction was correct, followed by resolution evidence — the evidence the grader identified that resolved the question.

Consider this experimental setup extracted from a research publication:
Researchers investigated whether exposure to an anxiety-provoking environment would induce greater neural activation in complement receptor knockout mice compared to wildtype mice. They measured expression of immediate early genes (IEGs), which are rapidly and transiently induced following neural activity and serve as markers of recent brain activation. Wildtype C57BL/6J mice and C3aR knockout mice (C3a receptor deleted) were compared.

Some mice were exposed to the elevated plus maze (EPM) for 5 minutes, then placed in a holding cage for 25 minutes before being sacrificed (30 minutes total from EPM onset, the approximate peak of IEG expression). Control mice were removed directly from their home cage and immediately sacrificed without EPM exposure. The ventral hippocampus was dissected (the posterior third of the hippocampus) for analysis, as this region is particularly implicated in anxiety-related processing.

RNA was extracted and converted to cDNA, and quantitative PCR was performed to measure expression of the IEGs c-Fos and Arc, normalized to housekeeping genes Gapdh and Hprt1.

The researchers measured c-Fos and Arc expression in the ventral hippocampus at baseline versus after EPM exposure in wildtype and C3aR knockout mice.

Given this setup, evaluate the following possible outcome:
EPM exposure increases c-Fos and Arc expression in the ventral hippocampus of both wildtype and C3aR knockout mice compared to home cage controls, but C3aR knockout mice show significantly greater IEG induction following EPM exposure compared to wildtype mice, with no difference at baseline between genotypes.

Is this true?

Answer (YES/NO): NO